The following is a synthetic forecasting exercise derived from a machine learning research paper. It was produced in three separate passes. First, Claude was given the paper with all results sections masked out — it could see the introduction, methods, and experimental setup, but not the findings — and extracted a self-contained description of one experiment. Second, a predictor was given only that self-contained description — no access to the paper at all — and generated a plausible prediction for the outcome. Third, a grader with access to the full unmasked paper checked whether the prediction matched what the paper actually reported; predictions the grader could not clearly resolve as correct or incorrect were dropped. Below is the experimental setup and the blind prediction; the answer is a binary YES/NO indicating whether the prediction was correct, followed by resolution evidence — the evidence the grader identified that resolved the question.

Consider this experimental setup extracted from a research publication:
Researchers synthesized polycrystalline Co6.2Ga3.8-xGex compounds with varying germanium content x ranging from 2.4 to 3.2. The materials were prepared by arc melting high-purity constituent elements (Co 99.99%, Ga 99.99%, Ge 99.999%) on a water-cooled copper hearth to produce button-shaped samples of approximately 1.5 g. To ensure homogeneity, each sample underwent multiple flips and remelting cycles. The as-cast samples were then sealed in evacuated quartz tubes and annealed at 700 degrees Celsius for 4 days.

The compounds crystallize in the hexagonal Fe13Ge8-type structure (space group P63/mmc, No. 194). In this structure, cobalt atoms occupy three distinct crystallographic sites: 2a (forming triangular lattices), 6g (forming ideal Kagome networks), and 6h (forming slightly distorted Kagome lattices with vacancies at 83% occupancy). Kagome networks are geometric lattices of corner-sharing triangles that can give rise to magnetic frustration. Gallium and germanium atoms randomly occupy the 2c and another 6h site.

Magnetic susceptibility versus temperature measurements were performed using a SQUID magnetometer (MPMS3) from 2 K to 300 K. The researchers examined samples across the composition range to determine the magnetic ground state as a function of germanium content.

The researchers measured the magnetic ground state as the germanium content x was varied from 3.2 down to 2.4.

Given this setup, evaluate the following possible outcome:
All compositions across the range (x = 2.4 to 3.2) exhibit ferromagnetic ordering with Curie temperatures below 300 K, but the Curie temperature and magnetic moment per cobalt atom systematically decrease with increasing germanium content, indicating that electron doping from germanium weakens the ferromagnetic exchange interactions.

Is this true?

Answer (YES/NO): NO